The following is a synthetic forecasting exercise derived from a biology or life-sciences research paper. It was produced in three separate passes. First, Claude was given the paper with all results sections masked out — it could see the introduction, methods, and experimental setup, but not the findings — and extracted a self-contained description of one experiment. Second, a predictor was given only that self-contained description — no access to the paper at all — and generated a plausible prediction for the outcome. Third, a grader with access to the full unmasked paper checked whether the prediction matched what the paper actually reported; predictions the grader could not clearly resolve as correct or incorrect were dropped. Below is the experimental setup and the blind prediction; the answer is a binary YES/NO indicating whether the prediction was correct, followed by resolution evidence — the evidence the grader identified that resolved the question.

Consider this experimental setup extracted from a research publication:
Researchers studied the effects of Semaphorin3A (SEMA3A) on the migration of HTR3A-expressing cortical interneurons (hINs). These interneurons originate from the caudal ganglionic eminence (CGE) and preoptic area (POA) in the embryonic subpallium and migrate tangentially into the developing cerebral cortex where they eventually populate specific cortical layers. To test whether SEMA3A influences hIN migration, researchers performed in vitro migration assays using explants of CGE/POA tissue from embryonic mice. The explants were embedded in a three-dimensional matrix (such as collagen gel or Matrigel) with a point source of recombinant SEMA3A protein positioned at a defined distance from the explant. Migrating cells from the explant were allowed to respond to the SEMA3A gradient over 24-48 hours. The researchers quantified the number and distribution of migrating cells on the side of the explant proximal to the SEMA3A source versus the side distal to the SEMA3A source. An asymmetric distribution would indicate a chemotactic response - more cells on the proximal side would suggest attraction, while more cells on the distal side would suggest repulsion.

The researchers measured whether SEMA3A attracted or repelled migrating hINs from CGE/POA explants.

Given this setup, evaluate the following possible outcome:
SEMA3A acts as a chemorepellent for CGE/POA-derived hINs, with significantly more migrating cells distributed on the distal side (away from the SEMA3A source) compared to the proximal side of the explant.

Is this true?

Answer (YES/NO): YES